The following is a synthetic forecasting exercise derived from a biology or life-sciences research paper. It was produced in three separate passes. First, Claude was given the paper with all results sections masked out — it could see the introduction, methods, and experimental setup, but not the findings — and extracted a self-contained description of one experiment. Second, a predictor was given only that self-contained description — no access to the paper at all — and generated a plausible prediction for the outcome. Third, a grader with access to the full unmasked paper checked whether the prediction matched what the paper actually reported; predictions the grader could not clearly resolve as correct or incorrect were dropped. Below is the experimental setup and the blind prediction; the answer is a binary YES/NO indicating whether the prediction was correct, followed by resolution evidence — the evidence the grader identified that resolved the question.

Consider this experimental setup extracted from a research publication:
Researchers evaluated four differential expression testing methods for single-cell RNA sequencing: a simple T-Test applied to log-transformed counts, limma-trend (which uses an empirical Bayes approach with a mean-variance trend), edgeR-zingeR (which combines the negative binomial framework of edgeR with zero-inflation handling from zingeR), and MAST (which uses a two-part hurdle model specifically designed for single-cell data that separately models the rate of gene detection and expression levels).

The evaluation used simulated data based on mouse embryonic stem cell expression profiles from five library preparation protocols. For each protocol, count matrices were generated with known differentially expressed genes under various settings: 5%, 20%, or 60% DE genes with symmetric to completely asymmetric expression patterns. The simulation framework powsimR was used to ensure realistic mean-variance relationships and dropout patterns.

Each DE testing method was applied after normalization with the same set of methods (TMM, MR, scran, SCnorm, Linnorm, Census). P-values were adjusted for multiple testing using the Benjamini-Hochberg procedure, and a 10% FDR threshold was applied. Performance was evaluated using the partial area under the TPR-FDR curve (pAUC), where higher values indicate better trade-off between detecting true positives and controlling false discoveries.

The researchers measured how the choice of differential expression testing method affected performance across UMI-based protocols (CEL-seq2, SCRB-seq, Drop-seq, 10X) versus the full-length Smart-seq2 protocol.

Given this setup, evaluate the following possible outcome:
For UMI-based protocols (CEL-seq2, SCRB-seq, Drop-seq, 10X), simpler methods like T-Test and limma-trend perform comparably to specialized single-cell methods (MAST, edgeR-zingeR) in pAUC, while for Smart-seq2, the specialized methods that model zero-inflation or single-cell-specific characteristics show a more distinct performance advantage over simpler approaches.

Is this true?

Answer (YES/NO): NO